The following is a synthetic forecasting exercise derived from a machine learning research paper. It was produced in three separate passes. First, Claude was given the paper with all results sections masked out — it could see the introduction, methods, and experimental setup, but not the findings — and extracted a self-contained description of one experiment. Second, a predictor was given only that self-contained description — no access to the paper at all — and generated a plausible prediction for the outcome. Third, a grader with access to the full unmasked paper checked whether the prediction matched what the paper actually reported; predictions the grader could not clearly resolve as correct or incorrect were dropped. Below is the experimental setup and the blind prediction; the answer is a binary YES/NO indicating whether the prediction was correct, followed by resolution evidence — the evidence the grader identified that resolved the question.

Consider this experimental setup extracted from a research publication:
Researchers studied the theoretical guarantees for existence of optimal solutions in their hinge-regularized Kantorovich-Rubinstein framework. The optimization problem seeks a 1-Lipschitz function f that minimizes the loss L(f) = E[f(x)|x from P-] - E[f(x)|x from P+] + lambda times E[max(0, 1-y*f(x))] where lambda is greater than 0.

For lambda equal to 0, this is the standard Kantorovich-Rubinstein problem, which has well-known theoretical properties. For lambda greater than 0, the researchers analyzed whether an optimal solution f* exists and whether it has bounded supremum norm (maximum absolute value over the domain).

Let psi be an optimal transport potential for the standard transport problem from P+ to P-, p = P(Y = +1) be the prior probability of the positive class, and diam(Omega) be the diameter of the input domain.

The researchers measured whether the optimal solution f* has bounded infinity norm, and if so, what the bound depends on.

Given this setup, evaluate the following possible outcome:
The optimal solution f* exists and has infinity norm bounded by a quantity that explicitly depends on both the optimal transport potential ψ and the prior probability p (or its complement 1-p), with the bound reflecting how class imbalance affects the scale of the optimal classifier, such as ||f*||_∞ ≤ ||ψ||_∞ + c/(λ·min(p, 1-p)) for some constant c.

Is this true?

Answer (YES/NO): NO